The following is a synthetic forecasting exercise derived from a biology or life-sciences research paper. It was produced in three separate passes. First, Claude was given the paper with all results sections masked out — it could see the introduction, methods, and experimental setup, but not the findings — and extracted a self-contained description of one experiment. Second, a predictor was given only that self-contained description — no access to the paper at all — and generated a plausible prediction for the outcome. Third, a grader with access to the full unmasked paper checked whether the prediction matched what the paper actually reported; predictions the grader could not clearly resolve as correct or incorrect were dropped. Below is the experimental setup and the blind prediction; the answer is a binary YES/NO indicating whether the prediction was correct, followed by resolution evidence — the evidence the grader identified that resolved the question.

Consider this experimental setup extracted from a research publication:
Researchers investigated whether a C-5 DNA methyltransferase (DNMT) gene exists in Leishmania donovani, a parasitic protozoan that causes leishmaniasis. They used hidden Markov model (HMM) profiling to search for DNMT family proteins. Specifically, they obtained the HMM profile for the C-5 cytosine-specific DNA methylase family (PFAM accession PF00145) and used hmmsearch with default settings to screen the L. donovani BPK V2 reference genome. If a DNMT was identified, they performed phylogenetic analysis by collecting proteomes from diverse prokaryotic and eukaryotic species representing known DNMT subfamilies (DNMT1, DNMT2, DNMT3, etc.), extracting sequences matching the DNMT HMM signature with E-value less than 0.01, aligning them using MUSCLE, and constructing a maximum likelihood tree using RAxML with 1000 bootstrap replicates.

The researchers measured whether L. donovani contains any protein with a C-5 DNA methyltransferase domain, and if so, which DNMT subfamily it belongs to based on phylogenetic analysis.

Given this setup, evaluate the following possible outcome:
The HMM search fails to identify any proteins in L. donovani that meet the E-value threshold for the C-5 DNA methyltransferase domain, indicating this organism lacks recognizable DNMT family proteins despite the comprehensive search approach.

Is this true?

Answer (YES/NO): NO